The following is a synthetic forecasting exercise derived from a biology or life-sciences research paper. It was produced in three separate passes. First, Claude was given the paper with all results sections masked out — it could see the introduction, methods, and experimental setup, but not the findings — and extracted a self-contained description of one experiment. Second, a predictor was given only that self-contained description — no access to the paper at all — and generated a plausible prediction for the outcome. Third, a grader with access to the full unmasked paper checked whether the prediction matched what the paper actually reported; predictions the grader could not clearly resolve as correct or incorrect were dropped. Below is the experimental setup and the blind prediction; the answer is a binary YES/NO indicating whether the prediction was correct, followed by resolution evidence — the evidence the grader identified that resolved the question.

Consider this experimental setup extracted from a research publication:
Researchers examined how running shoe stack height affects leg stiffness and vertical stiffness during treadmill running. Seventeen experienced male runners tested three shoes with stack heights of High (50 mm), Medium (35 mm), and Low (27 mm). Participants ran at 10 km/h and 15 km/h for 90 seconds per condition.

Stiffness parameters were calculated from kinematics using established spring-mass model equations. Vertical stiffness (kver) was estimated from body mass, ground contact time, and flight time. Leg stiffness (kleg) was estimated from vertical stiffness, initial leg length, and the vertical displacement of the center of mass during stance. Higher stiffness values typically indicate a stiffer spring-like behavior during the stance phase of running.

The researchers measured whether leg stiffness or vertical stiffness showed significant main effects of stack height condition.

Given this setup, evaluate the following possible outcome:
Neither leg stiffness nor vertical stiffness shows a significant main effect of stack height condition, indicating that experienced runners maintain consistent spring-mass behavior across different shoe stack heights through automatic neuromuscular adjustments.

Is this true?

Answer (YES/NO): NO